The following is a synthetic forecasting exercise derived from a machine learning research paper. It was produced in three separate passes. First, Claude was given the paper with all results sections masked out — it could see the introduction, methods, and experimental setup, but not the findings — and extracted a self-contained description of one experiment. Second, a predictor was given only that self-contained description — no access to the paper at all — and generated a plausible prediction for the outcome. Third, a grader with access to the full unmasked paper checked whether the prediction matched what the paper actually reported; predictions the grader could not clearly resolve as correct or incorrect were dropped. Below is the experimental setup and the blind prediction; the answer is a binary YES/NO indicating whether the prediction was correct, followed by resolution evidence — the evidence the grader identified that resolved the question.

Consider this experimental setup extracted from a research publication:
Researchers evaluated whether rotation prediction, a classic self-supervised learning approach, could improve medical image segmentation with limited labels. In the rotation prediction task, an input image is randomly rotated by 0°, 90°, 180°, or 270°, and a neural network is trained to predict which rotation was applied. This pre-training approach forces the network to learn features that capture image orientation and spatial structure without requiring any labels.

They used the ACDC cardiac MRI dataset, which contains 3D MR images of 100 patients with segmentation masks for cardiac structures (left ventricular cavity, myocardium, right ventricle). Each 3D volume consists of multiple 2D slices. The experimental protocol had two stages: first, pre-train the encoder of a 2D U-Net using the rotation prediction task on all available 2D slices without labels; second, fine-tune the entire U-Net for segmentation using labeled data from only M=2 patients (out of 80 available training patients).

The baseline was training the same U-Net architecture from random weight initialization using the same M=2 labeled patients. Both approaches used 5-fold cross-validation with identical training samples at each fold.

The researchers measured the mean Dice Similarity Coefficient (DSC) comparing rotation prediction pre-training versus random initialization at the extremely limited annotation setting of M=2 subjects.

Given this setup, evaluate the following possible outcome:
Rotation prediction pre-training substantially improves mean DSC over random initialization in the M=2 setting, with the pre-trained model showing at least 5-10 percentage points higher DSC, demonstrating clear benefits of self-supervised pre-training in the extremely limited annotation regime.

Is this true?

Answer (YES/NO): NO